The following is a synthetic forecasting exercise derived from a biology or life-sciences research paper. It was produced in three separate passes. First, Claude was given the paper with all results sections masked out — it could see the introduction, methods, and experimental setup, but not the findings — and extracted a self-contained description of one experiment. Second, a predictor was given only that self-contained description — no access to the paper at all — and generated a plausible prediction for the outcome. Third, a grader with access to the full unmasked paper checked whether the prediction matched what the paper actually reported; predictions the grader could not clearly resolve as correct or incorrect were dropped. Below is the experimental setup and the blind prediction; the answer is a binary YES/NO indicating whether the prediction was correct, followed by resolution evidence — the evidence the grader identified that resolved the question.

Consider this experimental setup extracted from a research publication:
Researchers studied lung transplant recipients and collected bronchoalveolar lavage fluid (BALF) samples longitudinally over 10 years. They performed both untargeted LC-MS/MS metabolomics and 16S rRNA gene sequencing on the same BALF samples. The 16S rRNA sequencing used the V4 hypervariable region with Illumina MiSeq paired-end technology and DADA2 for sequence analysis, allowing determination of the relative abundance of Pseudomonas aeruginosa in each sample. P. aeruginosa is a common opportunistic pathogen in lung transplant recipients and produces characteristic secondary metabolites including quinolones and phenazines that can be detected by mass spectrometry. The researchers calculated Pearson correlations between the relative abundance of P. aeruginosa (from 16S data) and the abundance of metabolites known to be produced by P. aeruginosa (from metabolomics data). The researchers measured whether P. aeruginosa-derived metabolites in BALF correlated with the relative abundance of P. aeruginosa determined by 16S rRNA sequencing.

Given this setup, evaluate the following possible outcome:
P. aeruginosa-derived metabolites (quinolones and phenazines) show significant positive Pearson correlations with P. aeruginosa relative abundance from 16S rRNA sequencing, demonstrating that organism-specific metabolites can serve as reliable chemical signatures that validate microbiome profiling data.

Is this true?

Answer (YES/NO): YES